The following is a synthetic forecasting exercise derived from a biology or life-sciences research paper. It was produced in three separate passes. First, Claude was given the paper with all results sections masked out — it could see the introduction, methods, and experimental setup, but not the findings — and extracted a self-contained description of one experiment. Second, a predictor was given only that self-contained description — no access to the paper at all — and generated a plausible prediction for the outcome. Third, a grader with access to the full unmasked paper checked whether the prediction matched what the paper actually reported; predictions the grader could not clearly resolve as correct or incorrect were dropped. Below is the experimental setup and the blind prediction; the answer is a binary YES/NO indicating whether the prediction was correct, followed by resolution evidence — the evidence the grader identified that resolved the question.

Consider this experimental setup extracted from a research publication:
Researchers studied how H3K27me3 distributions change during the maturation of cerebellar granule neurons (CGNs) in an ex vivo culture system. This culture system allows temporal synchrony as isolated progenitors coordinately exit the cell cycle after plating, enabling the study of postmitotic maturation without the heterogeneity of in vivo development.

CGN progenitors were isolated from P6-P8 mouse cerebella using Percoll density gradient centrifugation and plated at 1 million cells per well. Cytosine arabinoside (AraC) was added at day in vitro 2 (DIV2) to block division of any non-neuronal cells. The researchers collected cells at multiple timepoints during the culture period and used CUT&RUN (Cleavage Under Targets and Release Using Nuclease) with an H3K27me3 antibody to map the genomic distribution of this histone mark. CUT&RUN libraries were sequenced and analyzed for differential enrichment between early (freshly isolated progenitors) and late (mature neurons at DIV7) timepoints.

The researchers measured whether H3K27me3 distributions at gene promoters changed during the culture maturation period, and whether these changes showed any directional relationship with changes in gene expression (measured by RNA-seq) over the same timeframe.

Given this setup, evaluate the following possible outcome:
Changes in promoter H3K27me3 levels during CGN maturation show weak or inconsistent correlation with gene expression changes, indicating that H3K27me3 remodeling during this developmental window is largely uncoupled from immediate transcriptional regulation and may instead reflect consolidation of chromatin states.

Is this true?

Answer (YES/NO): NO